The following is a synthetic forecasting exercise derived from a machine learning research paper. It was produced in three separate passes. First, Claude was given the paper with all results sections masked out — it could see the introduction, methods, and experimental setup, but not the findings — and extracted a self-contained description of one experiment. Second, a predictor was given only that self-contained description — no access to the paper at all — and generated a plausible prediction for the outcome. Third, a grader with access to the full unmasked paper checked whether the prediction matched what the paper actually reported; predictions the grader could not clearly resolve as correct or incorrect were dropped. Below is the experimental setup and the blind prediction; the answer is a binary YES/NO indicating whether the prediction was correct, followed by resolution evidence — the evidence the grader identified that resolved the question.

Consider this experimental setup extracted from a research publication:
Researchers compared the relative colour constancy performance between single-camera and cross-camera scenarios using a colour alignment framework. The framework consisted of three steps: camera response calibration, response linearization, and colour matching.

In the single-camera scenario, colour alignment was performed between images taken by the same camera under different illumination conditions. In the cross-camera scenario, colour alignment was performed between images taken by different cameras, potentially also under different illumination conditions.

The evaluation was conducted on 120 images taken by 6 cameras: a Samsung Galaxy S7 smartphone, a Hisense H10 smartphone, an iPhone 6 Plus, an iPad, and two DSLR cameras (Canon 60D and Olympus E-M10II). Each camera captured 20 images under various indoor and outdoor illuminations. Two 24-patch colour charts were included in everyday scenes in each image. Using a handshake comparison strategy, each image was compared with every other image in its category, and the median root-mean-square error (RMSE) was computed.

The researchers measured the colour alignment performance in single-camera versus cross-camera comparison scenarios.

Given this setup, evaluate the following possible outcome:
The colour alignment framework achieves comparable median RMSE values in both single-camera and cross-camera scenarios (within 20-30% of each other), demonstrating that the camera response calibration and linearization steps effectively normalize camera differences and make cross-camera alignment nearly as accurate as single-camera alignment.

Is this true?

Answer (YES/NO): NO